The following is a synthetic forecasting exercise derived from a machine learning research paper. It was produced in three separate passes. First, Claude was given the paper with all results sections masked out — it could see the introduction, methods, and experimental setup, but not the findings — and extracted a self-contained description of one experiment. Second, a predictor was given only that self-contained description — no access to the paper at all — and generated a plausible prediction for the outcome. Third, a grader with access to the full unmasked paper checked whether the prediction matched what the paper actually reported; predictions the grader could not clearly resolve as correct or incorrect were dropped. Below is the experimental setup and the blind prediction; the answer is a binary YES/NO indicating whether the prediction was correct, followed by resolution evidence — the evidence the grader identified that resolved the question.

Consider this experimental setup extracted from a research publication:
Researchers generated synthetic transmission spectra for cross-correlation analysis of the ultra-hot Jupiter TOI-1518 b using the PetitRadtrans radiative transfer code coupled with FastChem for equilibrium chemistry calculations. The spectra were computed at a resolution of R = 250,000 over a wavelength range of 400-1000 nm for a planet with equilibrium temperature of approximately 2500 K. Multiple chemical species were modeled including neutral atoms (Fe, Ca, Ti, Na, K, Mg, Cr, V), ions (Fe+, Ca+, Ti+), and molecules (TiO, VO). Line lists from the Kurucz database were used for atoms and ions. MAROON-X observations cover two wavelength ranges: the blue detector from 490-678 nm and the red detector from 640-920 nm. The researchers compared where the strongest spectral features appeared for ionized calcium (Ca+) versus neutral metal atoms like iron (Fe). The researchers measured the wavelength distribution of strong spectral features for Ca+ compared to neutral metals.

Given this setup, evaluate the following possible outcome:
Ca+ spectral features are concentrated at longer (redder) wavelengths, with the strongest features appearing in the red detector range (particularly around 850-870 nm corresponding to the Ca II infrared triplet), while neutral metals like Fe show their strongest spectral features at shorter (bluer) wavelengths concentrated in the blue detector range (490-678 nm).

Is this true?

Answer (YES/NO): YES